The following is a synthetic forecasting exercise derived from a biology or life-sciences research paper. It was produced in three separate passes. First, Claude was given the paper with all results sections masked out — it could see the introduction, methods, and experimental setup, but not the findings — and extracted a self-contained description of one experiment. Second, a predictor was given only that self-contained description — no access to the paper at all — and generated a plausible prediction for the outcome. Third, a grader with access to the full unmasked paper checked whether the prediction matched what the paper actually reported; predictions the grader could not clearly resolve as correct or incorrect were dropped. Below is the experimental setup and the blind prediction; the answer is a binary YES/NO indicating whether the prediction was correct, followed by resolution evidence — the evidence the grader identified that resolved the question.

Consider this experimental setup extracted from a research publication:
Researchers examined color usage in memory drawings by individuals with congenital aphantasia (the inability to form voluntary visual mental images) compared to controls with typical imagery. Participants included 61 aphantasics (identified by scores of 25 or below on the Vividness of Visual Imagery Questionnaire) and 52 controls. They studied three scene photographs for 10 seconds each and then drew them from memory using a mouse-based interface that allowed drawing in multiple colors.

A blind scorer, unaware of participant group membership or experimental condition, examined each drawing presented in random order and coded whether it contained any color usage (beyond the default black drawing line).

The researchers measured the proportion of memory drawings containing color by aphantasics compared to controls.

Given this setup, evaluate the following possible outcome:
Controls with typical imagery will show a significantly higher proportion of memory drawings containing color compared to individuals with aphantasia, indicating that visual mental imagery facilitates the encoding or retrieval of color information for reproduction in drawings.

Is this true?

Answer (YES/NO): YES